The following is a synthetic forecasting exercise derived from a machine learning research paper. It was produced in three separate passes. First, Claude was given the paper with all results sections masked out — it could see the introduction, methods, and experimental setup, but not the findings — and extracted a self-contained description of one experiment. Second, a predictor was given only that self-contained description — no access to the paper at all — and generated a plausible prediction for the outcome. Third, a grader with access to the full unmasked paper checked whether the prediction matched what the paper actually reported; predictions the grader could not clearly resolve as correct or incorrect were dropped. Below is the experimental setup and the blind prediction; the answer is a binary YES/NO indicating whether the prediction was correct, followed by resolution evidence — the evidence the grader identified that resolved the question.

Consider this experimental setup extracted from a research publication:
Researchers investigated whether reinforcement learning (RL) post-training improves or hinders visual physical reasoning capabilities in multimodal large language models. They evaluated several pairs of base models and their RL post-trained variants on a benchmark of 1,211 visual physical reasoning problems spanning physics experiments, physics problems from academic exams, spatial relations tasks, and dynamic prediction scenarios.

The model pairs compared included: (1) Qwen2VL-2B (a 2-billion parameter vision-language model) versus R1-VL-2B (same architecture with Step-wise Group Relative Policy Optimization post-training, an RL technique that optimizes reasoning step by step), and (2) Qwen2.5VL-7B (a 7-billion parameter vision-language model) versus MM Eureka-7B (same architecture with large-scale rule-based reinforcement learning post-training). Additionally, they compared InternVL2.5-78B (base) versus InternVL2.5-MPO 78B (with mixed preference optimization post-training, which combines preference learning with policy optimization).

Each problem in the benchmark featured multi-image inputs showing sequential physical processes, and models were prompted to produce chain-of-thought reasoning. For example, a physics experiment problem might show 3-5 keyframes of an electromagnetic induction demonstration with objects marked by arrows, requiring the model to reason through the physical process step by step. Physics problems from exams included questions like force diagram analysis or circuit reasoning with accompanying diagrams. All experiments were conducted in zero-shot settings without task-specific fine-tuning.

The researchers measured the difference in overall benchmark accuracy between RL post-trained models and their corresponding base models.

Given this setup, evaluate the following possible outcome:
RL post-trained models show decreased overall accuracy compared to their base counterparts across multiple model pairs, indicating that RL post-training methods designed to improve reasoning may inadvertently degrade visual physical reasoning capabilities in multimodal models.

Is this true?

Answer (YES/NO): YES